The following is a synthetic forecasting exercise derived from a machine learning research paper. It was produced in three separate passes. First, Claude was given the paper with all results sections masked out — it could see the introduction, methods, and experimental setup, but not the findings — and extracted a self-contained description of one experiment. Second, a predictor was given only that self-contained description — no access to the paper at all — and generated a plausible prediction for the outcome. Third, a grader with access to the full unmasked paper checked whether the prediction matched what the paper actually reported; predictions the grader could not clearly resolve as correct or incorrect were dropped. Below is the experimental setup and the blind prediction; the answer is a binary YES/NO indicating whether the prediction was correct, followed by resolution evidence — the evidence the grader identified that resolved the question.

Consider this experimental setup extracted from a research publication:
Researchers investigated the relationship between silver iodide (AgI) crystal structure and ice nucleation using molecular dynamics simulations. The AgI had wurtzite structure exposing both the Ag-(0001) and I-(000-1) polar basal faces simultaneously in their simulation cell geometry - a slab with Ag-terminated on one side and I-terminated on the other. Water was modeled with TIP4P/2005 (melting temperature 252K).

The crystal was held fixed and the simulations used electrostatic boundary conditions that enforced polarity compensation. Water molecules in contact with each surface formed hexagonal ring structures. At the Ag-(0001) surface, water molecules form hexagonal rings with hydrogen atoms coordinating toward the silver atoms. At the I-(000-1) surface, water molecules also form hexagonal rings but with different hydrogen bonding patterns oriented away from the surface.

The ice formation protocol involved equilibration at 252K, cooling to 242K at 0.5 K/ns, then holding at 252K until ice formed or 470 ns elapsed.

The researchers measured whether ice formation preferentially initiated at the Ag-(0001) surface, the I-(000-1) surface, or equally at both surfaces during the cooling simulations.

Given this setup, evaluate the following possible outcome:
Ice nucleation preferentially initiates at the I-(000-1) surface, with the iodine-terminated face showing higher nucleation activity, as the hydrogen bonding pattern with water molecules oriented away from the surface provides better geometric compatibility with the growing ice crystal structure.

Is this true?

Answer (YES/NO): NO